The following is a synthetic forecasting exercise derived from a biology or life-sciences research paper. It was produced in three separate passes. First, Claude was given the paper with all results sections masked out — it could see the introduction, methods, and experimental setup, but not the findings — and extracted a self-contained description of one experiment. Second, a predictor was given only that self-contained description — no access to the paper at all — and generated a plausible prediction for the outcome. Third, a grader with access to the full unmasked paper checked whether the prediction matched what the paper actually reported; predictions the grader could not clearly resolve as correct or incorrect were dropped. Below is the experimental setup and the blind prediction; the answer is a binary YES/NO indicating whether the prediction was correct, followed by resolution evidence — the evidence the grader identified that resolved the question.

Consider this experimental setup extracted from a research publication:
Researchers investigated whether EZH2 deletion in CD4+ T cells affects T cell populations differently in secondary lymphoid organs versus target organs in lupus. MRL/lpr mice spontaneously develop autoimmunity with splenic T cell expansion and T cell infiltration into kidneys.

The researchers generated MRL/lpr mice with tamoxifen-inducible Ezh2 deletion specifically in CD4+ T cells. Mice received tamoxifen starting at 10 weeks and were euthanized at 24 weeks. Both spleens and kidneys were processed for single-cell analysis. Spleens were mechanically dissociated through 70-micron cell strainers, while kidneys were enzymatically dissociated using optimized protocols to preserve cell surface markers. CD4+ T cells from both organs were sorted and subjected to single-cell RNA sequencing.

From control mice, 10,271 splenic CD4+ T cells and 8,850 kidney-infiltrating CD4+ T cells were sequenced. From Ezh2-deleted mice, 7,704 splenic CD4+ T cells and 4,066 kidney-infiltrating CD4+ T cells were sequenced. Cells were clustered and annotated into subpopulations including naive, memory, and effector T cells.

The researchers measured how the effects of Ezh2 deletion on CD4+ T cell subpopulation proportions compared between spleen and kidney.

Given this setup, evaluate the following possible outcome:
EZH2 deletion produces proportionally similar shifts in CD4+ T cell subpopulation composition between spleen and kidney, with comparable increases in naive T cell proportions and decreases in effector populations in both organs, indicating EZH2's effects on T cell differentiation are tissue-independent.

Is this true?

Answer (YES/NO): NO